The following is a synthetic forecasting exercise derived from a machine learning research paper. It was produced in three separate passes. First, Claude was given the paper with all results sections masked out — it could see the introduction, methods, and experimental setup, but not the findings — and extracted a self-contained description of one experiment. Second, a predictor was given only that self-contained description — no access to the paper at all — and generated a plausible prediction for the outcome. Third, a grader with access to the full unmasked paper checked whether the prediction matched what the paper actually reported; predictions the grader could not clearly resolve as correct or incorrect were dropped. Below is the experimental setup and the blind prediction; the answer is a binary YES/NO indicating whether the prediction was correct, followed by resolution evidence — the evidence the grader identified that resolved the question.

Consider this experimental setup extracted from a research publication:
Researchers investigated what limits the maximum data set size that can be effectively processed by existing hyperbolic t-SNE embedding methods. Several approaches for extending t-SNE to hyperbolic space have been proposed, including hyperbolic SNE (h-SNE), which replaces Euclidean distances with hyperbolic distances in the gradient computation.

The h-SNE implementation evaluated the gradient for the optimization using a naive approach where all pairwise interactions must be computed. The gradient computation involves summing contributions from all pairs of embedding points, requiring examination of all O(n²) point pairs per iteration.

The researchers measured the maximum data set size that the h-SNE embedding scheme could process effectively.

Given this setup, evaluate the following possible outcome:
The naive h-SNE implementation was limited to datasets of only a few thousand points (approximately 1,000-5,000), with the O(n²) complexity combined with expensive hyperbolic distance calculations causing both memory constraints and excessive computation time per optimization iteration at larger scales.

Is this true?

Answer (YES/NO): NO